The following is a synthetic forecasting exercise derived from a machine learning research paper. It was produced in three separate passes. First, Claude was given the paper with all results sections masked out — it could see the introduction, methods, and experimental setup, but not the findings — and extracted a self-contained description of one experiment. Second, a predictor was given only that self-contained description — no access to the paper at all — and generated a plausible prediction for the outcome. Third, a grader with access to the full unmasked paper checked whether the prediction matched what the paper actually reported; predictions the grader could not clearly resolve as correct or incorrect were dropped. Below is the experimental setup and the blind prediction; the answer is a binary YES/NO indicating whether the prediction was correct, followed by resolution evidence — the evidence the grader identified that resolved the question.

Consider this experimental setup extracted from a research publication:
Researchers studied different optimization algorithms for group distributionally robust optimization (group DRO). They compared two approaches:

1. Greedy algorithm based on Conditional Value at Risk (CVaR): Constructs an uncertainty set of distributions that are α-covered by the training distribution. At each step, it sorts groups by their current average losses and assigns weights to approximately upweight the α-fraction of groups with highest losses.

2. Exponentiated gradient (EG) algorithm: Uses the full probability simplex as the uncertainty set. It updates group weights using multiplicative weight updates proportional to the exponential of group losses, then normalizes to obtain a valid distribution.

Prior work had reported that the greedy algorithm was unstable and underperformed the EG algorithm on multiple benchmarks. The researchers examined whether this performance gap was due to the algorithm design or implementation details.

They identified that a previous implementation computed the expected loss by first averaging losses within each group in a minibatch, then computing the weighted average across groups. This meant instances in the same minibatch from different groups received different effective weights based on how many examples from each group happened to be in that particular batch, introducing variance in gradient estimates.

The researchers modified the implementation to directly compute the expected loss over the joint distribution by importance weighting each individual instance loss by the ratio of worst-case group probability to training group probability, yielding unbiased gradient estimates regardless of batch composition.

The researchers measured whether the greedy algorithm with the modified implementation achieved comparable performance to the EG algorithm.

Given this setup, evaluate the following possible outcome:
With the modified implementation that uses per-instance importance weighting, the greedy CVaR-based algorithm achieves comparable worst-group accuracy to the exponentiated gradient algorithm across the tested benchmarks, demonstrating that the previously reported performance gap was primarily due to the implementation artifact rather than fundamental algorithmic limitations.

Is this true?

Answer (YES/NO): YES